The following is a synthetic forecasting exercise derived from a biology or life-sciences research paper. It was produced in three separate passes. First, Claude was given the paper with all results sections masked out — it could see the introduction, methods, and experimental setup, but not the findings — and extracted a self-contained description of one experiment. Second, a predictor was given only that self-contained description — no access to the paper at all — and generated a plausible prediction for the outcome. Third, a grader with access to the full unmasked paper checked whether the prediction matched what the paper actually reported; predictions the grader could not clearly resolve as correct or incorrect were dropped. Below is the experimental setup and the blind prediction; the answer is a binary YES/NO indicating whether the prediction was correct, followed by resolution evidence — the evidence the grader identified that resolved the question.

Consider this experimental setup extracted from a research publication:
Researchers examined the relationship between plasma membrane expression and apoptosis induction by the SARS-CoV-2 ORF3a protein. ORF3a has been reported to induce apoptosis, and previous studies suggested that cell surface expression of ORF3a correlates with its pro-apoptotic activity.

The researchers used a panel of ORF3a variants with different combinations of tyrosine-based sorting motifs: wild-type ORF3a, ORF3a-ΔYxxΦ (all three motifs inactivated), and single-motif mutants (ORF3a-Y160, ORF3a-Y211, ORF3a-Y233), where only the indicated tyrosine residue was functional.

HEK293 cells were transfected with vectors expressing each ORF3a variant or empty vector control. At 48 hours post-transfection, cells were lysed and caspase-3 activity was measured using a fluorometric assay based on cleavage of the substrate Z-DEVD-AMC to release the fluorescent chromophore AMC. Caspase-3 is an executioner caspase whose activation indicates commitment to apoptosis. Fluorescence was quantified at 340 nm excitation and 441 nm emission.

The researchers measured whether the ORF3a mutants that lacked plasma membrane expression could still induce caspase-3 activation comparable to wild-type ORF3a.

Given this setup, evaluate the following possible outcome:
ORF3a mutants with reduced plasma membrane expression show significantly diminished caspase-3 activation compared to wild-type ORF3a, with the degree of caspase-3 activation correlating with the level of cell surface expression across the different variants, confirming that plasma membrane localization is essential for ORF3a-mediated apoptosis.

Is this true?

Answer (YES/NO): NO